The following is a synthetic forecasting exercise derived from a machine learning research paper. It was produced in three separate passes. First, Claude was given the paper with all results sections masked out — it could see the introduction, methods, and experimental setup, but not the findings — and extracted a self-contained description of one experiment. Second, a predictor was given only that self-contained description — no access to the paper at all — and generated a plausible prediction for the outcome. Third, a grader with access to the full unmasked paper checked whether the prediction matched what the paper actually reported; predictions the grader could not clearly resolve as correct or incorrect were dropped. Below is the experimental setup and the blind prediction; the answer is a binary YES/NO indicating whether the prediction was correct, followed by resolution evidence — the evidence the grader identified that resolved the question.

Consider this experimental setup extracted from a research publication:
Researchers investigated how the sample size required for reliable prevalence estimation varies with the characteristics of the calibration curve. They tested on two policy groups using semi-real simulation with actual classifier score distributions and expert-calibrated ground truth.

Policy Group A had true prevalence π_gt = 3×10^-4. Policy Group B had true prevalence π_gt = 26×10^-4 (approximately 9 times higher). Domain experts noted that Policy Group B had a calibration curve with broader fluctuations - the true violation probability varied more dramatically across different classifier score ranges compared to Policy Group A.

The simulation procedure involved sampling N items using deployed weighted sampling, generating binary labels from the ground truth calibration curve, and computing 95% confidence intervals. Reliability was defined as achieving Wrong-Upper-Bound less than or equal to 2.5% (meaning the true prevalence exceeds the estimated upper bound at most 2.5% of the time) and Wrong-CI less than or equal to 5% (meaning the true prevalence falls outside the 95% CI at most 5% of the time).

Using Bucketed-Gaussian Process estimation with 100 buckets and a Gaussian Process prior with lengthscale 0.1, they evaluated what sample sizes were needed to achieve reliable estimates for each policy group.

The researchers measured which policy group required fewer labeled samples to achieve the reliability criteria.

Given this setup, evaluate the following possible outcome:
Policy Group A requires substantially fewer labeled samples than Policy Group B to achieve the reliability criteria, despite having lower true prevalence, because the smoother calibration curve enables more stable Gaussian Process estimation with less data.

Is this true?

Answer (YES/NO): YES